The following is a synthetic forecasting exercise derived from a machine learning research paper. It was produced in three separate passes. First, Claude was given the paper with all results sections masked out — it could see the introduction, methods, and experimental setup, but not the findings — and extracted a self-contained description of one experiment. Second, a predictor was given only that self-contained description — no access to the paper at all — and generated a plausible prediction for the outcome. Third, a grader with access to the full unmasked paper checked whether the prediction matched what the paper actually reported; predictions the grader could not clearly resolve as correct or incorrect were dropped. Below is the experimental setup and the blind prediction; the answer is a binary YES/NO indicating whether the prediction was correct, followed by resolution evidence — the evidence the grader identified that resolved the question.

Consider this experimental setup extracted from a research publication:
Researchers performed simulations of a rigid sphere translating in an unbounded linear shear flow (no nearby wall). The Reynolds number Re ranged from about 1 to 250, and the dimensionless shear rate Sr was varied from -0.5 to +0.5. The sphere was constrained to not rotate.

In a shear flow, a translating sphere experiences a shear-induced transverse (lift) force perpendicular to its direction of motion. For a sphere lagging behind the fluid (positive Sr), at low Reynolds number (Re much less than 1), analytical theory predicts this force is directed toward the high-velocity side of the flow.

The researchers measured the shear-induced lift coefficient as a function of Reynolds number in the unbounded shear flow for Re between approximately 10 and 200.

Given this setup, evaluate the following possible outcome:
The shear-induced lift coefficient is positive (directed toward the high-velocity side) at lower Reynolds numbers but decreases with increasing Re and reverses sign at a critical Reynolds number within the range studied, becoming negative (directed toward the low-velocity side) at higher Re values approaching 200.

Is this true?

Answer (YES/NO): YES